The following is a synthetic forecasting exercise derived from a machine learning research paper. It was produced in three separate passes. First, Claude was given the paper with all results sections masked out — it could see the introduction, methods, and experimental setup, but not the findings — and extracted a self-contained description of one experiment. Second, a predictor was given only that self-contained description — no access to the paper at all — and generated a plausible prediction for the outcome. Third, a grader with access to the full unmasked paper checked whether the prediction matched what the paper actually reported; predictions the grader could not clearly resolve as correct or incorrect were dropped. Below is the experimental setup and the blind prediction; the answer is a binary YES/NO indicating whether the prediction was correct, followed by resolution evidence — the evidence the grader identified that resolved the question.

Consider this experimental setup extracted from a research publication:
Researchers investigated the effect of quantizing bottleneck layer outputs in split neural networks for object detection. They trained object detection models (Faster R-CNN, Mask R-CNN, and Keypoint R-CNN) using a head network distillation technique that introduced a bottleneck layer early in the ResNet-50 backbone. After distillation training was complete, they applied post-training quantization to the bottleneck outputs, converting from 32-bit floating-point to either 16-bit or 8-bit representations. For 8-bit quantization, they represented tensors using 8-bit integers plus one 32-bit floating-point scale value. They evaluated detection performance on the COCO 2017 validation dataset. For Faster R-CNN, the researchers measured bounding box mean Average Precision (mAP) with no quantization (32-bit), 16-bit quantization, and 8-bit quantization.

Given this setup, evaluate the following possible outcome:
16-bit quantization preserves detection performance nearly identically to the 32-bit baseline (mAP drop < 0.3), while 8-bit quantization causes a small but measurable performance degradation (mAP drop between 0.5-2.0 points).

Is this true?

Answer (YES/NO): NO